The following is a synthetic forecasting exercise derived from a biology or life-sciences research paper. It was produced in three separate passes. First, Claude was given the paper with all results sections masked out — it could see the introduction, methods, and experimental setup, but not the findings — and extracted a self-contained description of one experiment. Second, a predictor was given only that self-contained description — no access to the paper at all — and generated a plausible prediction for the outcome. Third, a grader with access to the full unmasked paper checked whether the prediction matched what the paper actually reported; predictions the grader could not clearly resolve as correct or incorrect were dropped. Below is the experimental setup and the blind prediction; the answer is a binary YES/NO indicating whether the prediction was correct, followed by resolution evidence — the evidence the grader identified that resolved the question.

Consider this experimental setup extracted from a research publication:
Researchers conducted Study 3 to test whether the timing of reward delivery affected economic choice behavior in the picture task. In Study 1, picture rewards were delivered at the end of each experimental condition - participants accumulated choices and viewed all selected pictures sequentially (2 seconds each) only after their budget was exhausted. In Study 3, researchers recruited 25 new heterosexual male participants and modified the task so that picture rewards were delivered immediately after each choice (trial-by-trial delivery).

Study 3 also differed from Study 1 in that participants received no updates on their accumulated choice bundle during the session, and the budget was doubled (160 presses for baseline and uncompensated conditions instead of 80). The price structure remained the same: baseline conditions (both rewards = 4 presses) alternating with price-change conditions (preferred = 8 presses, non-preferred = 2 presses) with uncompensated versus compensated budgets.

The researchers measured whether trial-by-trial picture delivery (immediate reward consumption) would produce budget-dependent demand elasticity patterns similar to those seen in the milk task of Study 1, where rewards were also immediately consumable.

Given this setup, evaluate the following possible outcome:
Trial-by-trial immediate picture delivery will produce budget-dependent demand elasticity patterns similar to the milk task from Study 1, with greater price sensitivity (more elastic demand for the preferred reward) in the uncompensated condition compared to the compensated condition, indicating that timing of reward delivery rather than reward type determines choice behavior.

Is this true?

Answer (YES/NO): NO